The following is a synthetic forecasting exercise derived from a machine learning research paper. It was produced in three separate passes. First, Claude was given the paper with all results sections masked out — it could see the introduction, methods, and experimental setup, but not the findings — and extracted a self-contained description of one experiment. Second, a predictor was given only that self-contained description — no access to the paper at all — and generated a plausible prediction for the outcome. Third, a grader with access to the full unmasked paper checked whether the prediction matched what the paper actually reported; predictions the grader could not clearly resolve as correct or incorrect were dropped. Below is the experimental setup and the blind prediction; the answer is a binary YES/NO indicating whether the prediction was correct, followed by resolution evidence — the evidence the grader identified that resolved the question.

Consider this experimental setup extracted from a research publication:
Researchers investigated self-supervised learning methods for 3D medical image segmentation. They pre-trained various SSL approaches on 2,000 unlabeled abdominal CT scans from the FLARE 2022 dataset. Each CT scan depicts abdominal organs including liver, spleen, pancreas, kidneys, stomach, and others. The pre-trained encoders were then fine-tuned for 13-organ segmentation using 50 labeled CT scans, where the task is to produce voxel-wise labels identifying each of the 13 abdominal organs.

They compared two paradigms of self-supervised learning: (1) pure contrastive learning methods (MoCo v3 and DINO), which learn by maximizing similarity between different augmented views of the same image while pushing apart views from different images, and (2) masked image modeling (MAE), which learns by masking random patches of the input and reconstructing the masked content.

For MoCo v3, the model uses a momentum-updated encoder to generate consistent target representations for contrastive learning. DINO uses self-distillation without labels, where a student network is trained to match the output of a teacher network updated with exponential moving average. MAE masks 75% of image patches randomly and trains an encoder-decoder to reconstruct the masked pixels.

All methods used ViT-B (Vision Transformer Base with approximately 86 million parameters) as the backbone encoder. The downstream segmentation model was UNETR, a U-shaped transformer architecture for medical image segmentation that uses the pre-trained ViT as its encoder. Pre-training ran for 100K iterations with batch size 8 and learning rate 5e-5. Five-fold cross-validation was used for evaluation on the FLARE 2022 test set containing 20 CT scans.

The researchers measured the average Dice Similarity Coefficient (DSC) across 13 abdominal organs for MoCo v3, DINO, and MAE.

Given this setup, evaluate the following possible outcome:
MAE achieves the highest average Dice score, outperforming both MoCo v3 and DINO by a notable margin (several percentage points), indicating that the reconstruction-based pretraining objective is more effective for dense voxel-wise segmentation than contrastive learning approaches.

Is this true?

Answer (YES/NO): NO